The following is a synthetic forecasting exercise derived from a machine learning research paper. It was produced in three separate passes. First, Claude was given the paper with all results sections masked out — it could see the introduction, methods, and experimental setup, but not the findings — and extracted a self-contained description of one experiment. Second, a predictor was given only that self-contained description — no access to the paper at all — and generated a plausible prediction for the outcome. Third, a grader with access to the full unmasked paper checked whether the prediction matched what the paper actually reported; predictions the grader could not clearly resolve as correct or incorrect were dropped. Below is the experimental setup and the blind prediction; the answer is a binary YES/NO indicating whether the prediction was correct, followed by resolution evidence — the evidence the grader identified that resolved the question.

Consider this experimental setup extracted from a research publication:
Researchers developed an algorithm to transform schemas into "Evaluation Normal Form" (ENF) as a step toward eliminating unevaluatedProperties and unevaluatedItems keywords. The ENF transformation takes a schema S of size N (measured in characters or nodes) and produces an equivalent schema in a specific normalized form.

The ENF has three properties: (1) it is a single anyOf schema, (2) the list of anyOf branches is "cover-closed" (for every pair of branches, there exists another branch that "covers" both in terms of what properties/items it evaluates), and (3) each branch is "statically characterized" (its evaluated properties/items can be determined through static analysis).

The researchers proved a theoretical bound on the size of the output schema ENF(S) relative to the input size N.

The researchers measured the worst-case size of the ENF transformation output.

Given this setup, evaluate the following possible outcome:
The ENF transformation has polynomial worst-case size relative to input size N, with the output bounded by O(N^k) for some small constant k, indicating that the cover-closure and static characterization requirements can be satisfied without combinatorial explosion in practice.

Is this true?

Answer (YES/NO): NO